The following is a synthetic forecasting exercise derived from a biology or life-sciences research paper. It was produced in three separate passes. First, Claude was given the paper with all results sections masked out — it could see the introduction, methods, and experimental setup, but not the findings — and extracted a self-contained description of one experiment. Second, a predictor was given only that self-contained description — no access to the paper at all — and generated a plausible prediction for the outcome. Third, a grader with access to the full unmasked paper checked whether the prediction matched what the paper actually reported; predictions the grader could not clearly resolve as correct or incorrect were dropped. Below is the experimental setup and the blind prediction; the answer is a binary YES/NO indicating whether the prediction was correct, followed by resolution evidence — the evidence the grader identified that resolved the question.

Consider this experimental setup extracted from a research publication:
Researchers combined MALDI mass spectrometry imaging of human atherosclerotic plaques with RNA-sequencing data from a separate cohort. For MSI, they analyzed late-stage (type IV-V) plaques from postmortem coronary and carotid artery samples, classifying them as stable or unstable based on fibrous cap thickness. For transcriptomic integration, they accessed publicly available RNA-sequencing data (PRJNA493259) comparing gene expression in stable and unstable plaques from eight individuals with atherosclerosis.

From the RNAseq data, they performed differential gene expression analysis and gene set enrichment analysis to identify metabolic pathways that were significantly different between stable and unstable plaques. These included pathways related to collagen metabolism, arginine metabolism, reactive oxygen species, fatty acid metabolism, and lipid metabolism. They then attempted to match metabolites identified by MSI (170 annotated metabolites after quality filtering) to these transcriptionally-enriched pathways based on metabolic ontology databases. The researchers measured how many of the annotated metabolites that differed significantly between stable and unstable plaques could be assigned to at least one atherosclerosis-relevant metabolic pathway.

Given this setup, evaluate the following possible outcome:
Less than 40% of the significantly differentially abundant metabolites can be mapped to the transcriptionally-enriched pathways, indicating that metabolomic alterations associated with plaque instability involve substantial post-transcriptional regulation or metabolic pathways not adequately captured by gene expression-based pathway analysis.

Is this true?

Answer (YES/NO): NO